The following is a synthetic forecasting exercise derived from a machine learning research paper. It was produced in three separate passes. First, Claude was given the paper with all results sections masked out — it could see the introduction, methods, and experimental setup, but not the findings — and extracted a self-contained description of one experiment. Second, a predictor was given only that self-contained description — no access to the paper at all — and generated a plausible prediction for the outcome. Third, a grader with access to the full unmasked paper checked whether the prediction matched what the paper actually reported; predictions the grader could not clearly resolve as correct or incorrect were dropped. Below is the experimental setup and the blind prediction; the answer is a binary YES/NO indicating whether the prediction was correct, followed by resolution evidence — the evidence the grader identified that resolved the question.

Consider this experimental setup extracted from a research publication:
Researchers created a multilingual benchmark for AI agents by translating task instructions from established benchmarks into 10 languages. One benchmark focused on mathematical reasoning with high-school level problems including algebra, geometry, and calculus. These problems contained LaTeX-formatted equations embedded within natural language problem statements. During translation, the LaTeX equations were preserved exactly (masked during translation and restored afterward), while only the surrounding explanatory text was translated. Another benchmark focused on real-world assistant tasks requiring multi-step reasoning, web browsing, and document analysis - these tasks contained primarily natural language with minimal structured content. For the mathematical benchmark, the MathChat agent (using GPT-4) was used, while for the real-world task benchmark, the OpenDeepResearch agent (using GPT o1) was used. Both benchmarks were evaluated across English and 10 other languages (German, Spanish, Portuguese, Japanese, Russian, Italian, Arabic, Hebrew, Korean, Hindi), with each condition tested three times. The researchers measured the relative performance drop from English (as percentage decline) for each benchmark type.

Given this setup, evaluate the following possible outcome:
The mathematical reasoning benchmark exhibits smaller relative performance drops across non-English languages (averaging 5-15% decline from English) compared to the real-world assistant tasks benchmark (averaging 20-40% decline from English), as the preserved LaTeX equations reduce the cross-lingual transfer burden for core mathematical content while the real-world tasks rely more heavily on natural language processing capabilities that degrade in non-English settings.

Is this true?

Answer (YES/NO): NO